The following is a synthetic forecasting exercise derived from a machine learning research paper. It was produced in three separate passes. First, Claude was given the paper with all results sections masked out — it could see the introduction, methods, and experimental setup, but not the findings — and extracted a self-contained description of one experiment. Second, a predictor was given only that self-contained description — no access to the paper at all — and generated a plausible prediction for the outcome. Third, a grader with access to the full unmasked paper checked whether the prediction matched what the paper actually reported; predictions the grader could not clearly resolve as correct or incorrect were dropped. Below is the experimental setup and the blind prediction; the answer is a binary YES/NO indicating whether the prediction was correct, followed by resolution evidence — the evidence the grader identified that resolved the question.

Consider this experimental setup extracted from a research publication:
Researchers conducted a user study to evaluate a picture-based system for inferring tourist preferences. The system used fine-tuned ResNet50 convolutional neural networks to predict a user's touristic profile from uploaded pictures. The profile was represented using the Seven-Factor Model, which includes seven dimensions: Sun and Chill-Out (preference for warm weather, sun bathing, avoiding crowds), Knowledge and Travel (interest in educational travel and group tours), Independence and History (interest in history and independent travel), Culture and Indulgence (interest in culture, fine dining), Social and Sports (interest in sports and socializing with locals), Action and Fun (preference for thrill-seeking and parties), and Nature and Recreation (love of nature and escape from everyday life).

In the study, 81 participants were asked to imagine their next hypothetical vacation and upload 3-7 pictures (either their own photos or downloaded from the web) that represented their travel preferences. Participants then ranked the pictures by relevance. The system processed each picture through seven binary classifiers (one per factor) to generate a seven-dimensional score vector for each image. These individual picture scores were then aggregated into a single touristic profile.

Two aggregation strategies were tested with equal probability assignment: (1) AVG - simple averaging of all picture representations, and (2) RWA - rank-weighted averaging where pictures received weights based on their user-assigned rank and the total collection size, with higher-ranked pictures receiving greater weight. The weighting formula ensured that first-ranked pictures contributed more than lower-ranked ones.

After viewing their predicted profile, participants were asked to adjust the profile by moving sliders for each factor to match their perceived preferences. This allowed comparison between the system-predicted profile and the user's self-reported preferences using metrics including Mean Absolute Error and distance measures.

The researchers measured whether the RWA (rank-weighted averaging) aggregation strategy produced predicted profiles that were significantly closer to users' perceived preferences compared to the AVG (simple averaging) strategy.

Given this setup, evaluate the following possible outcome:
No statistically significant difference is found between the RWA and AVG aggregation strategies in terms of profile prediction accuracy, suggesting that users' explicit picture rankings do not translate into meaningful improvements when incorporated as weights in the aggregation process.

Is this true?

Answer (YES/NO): YES